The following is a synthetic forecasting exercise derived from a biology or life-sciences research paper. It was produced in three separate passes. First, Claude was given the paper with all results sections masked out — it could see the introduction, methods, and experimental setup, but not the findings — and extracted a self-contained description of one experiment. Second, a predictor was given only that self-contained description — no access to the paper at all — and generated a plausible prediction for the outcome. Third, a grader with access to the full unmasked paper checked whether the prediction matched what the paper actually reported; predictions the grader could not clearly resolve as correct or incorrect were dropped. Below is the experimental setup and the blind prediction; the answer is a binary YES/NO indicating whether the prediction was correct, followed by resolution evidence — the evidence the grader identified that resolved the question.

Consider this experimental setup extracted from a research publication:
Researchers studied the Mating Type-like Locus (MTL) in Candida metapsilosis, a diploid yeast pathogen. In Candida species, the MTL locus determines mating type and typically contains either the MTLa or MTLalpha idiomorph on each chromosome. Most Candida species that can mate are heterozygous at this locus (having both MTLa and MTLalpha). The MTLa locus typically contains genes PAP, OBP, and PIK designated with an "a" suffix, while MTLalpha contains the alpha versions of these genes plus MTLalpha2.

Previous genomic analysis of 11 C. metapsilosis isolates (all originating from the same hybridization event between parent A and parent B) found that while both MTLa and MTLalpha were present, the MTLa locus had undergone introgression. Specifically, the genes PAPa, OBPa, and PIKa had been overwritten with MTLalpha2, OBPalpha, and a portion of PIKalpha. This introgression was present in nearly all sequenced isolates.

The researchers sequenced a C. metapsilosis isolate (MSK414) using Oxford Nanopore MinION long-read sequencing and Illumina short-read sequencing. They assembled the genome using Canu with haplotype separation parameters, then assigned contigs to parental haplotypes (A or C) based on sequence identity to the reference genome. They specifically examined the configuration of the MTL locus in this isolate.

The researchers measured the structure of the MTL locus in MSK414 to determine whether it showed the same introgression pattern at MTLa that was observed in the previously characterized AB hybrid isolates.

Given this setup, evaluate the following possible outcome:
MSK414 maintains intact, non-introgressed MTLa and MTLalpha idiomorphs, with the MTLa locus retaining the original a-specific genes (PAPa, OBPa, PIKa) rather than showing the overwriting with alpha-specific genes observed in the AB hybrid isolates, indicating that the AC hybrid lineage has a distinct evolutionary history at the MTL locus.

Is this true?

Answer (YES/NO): YES